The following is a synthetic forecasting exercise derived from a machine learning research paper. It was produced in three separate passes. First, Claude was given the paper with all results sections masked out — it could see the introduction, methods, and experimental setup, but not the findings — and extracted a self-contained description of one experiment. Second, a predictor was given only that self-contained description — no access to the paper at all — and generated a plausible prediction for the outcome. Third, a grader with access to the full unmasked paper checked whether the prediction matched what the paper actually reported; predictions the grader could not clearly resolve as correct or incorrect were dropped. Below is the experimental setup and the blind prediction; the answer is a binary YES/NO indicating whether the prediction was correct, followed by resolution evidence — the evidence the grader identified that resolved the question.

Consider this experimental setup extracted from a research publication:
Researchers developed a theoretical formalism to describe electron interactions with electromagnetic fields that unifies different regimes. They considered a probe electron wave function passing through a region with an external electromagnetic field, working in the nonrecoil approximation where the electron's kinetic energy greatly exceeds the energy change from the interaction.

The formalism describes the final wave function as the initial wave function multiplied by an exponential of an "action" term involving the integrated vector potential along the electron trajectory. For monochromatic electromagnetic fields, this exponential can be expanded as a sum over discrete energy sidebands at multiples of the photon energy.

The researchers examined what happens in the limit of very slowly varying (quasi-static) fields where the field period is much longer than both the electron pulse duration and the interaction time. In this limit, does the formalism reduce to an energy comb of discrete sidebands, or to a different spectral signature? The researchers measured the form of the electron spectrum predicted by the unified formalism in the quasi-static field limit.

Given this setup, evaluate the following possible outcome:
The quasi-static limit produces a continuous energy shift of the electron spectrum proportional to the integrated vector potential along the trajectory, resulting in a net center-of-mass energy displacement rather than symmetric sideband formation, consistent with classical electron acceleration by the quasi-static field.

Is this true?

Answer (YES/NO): NO